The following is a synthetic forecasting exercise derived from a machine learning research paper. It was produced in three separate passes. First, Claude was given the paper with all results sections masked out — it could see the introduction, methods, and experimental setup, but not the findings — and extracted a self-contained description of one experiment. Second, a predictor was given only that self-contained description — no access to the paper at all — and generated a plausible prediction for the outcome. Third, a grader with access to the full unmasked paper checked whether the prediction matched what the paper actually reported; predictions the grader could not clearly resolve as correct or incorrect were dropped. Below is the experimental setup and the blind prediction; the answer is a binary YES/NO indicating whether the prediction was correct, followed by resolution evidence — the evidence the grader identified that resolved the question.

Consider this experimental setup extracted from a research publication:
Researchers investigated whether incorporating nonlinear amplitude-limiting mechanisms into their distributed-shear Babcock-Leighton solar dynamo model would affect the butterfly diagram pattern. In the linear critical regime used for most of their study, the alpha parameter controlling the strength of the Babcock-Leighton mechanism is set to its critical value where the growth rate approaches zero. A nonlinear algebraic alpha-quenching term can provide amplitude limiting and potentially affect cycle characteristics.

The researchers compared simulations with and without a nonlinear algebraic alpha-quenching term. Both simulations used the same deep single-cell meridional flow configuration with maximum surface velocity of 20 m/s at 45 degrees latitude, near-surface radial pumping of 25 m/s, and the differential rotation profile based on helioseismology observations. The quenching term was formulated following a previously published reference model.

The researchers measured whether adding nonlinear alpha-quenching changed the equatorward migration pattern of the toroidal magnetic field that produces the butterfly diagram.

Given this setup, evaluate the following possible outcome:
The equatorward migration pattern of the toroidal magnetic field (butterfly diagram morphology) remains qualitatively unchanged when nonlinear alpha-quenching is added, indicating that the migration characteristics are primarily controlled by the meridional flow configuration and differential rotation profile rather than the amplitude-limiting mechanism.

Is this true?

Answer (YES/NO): NO